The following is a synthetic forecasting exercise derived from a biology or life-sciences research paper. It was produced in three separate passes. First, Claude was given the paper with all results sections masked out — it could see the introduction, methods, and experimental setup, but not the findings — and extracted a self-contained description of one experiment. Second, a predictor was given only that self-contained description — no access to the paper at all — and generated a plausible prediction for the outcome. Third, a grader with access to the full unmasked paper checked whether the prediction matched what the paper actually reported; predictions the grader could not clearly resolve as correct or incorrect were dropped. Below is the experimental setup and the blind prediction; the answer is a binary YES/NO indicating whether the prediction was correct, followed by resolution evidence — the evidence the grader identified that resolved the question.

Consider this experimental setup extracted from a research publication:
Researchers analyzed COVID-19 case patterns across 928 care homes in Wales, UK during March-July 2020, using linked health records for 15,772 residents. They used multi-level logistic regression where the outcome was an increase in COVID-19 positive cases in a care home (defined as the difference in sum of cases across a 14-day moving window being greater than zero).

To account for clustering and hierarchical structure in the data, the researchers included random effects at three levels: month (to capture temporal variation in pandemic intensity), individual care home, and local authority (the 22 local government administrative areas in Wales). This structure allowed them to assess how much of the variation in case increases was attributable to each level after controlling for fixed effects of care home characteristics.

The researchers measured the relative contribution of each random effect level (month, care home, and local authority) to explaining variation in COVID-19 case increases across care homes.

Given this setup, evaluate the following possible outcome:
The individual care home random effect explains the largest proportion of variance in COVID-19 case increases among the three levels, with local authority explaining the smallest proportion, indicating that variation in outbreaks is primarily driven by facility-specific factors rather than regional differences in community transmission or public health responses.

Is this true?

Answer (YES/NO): NO